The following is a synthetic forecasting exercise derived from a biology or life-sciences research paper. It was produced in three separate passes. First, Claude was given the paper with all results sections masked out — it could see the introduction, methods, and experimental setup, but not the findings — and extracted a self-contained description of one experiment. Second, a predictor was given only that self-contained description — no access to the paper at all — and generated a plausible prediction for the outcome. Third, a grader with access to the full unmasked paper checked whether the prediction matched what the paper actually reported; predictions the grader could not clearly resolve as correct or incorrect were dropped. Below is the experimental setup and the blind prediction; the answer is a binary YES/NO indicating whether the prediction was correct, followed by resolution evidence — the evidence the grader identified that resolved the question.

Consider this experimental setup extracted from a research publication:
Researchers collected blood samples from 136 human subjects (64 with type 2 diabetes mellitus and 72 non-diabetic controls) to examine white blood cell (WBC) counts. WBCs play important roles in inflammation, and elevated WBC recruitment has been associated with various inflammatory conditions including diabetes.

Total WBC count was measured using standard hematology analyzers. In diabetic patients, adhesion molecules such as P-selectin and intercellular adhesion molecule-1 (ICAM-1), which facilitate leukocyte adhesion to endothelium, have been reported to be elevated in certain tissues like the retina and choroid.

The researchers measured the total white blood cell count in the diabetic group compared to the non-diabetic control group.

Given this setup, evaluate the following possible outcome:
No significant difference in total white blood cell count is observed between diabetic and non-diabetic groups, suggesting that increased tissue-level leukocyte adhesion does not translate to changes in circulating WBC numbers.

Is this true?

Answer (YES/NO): NO